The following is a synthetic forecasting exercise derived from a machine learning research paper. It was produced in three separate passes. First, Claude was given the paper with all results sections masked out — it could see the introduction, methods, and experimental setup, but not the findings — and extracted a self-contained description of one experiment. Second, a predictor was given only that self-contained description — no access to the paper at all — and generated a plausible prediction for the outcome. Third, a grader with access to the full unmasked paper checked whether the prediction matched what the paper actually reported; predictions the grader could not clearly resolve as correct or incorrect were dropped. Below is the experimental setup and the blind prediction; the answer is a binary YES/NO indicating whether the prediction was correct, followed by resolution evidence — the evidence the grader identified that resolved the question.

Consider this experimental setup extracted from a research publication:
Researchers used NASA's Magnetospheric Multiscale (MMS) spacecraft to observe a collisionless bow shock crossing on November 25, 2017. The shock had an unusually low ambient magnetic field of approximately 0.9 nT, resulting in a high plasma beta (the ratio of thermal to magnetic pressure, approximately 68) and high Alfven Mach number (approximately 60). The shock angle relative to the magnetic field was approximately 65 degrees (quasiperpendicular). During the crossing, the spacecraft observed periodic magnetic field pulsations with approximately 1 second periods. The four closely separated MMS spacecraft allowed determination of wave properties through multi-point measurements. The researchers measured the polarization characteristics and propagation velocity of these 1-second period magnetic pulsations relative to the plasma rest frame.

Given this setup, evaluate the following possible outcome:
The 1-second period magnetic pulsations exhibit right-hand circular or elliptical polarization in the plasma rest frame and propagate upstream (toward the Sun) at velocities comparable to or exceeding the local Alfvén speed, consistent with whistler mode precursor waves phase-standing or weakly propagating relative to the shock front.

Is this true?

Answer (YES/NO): NO